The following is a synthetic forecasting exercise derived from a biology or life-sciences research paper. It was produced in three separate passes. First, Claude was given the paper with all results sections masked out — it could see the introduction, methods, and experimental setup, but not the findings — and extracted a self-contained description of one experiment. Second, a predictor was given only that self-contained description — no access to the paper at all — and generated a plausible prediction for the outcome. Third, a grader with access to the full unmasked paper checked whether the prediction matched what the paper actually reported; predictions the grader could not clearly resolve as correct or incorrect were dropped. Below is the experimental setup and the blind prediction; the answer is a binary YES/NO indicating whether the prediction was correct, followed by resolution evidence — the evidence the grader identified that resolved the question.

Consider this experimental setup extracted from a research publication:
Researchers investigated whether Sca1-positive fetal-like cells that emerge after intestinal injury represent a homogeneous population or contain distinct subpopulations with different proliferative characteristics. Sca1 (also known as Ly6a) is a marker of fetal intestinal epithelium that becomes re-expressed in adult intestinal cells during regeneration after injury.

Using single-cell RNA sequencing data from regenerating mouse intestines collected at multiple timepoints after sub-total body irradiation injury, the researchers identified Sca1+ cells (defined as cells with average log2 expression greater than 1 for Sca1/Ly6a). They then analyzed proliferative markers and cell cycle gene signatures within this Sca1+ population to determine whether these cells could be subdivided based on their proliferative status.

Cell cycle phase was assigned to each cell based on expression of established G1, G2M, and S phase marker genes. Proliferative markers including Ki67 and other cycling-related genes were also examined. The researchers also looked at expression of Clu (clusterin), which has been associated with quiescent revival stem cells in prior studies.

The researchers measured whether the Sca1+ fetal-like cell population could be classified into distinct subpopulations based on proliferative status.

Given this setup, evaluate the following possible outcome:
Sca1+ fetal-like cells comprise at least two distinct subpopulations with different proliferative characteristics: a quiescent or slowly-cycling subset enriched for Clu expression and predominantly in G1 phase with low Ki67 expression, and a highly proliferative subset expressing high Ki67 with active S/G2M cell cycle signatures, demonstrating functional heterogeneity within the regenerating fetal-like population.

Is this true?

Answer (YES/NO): YES